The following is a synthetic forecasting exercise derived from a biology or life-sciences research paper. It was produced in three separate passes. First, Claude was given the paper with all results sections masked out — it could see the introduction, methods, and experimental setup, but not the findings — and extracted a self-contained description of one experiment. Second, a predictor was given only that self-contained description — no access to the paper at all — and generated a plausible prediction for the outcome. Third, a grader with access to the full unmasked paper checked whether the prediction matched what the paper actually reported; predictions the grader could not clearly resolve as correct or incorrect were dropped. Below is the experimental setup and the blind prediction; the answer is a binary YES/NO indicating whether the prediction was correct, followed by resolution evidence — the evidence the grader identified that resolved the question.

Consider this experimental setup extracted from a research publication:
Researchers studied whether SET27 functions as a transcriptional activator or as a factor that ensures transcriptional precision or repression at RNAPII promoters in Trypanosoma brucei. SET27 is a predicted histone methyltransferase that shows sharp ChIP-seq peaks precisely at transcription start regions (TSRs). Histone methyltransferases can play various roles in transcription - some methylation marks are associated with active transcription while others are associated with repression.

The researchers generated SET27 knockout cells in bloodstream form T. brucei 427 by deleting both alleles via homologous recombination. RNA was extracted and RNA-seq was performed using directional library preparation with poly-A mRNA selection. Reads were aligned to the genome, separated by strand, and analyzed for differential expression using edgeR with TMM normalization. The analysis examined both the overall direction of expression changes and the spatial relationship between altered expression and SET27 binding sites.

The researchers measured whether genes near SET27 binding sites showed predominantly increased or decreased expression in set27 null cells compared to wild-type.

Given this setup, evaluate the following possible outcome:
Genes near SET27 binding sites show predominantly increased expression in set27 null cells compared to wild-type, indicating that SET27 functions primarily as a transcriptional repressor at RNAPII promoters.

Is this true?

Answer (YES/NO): YES